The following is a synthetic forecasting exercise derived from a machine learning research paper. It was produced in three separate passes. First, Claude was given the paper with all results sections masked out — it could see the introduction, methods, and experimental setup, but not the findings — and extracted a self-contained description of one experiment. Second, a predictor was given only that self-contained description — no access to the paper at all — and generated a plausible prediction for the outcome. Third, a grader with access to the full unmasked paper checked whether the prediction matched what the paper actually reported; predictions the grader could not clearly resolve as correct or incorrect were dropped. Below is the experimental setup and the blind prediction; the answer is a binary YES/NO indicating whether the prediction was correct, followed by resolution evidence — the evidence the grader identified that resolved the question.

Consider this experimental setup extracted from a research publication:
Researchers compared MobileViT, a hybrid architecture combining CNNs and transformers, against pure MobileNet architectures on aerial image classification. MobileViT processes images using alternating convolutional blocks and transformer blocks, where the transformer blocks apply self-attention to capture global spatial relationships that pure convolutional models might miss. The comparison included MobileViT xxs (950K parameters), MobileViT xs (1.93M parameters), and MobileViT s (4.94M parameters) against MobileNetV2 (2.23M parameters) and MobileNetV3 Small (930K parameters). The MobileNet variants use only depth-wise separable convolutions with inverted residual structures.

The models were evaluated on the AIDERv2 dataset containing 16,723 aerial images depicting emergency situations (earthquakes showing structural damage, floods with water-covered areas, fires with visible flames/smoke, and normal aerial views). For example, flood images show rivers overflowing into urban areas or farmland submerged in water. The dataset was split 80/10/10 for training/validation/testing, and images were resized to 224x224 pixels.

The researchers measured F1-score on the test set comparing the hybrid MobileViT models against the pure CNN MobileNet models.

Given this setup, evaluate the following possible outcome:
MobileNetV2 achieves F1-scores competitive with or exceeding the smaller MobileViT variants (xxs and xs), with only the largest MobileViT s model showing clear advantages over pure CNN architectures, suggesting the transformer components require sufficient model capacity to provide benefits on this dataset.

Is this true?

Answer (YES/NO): NO